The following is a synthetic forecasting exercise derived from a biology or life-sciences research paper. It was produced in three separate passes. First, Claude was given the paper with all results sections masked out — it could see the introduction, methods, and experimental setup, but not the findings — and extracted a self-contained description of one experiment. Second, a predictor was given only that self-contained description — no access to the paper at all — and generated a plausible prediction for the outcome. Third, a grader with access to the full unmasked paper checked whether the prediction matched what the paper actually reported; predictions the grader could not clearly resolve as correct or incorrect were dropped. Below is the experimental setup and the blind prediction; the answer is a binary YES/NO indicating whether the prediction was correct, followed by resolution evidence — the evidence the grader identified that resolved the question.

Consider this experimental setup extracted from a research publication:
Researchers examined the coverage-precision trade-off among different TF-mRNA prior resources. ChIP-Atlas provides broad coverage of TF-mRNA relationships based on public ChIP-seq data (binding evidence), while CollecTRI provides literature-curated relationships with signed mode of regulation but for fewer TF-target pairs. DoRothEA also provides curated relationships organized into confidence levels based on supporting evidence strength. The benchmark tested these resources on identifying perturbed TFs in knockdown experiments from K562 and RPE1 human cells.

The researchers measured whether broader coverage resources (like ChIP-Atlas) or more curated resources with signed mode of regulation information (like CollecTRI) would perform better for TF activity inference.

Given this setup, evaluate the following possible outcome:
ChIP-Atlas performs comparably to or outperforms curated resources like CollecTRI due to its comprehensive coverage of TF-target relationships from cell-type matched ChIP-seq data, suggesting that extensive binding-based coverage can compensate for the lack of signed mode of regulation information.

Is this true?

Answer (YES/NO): NO